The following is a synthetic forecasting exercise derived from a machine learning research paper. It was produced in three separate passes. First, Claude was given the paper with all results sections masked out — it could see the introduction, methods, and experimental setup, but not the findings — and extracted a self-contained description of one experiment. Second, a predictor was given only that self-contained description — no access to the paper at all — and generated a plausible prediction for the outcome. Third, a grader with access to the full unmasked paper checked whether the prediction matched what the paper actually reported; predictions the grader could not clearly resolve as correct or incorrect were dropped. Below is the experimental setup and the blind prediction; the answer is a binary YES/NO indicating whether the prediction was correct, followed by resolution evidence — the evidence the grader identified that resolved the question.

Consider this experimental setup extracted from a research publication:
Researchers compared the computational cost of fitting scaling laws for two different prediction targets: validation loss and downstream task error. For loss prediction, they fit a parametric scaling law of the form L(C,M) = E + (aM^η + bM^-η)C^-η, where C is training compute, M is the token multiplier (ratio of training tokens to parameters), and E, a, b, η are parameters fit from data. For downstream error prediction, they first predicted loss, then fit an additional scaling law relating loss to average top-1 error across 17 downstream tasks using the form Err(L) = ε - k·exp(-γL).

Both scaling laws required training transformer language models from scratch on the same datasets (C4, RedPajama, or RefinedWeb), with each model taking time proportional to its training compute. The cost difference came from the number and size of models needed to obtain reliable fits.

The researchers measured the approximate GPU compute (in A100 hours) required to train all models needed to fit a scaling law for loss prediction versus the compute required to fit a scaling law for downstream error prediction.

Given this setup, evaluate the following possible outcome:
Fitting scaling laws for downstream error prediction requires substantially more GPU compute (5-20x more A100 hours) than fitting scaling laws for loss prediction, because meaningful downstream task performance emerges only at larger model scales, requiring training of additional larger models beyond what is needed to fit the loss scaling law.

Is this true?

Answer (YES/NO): YES